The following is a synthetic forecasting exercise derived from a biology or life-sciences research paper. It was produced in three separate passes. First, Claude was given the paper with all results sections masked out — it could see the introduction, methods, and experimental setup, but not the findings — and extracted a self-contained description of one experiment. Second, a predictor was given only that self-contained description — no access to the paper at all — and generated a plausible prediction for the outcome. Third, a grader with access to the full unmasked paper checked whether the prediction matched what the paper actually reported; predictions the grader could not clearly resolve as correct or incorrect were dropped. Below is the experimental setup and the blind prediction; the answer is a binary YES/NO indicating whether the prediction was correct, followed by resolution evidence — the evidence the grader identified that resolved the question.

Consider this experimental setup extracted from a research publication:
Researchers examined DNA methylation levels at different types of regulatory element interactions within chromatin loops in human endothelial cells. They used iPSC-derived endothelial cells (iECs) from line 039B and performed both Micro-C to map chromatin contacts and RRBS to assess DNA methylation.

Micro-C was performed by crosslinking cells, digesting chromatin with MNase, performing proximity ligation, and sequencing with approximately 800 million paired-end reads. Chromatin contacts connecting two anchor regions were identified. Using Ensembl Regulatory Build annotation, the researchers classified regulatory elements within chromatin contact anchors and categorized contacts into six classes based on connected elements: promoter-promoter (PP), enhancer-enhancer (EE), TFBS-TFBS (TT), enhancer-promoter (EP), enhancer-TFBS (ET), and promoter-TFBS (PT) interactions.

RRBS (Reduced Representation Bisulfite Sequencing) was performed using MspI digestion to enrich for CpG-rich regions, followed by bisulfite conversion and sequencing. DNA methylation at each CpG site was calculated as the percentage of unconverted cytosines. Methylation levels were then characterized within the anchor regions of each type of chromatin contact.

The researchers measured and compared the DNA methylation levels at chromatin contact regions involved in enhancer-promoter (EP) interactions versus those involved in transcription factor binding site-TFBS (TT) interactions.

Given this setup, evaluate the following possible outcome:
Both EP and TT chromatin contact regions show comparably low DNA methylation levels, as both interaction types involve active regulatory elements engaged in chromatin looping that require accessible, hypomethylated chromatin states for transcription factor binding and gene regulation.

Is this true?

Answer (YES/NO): NO